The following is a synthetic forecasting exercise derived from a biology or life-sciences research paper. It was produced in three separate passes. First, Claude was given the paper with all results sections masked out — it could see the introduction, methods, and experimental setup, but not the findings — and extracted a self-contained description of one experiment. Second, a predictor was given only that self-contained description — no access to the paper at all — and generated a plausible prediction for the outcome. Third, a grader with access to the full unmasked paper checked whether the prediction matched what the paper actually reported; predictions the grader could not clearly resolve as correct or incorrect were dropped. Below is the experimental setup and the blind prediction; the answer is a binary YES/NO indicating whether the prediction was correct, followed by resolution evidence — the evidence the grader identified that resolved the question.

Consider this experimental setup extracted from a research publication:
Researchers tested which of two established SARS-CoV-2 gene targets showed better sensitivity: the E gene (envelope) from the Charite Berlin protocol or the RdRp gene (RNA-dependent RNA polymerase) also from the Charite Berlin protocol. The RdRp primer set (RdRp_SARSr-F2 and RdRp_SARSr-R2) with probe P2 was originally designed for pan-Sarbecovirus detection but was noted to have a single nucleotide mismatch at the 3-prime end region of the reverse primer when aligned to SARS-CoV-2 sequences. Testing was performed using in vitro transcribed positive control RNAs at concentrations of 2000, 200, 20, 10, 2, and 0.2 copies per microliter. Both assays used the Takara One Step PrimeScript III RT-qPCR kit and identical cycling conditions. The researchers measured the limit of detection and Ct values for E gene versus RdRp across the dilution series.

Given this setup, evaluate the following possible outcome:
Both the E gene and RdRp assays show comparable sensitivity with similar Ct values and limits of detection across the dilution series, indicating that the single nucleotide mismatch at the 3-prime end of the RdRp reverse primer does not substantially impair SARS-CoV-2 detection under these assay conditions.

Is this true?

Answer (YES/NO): NO